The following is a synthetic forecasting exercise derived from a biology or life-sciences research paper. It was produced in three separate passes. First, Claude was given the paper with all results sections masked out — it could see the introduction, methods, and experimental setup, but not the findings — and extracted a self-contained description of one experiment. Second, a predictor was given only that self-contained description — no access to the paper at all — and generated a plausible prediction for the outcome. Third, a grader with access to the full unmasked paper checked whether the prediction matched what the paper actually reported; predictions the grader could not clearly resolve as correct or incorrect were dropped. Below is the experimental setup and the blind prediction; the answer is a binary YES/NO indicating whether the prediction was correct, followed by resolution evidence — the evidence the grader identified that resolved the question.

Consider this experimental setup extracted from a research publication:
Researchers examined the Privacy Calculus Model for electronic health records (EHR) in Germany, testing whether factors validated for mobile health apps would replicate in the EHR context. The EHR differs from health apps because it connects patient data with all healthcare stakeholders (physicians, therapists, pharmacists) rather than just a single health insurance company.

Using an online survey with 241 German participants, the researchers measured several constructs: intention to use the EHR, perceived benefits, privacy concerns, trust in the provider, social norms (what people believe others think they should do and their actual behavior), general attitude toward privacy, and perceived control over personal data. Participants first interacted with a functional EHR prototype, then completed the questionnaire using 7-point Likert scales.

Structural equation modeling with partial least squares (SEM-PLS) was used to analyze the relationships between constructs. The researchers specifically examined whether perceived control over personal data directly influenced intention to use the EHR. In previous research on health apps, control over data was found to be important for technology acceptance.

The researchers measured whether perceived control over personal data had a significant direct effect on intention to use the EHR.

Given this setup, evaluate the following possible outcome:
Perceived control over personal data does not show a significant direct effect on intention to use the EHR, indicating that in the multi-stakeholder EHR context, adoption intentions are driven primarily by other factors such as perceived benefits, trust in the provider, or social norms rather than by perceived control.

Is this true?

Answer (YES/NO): YES